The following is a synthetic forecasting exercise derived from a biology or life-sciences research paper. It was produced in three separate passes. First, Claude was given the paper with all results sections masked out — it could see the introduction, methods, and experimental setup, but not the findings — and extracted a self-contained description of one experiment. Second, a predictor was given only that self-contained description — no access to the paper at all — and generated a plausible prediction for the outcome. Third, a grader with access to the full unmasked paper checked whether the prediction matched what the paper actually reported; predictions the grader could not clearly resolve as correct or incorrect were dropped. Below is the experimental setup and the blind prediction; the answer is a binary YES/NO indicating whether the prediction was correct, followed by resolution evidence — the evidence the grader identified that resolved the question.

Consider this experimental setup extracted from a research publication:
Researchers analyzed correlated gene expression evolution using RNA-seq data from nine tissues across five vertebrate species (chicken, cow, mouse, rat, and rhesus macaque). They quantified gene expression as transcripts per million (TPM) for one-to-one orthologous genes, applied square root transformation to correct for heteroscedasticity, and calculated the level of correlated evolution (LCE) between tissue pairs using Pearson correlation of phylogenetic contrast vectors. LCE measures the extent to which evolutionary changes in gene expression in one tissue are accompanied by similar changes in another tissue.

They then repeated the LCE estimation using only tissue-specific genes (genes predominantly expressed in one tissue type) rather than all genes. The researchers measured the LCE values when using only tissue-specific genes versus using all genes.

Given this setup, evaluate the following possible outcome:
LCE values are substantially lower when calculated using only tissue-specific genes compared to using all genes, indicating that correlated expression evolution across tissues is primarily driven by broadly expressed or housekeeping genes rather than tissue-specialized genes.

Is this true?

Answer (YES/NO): YES